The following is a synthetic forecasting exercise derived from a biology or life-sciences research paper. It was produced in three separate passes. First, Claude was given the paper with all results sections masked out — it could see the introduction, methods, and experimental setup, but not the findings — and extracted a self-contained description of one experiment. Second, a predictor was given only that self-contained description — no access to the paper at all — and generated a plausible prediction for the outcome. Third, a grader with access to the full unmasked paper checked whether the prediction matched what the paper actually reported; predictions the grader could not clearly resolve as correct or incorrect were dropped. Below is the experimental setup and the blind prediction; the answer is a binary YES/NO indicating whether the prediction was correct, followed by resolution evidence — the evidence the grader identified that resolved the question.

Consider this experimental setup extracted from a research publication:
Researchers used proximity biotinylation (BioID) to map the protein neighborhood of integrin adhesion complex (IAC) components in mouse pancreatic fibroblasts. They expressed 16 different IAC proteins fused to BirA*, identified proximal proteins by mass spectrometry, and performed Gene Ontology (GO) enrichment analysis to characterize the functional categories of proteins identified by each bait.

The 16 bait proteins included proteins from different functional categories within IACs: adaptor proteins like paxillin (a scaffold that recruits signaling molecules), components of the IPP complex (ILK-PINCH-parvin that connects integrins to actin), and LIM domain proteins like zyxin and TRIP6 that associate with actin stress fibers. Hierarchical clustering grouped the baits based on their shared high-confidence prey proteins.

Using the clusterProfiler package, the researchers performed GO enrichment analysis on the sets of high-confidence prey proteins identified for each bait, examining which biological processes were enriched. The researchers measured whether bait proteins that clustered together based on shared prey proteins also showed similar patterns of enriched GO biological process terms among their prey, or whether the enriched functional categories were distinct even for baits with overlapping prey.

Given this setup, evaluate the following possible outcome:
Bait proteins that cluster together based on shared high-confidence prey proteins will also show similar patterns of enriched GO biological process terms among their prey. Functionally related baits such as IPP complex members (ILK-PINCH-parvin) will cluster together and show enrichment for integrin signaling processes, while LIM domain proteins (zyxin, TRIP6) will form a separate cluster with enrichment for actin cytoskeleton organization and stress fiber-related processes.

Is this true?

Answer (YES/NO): NO